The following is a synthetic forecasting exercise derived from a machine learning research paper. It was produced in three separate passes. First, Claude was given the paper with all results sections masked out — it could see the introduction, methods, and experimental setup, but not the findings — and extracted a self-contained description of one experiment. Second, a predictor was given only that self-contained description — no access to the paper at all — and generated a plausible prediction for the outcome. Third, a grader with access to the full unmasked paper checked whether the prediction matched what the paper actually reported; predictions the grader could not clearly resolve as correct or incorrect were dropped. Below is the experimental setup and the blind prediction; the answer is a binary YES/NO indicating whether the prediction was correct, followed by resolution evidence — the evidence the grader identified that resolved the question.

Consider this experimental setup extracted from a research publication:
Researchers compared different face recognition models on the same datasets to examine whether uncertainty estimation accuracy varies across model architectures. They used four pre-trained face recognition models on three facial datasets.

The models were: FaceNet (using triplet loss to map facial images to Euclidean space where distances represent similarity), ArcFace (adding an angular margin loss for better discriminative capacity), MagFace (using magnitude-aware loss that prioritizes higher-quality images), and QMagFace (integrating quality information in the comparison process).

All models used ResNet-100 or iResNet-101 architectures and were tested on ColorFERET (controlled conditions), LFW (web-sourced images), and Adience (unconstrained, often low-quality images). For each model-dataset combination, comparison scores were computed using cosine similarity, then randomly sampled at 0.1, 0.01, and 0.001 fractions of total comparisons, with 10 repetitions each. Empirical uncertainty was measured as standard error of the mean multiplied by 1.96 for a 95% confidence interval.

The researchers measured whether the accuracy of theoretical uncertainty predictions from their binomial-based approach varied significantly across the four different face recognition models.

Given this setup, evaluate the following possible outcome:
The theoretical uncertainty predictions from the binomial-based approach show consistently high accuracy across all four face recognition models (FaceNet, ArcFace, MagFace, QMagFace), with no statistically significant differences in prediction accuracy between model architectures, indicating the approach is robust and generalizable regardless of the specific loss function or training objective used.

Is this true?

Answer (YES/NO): YES